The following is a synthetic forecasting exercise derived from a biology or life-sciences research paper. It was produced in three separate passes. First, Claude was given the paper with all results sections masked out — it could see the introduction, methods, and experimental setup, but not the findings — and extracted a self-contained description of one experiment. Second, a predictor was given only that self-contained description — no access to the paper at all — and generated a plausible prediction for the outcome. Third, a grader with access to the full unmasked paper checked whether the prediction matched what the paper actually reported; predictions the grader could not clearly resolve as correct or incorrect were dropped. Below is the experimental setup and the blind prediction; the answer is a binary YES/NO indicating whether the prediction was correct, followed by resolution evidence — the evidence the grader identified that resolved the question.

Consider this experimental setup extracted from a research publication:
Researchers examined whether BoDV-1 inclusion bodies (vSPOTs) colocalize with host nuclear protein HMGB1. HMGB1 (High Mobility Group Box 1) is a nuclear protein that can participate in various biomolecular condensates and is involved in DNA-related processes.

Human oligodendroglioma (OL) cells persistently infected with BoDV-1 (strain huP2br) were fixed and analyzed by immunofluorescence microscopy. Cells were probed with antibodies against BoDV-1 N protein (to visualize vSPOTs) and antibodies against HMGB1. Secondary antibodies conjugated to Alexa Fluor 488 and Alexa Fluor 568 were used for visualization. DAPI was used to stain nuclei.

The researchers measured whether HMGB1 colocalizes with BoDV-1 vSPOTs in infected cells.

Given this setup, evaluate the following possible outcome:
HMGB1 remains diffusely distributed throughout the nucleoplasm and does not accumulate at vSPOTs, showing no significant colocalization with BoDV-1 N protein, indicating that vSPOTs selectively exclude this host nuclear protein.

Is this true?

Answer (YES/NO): NO